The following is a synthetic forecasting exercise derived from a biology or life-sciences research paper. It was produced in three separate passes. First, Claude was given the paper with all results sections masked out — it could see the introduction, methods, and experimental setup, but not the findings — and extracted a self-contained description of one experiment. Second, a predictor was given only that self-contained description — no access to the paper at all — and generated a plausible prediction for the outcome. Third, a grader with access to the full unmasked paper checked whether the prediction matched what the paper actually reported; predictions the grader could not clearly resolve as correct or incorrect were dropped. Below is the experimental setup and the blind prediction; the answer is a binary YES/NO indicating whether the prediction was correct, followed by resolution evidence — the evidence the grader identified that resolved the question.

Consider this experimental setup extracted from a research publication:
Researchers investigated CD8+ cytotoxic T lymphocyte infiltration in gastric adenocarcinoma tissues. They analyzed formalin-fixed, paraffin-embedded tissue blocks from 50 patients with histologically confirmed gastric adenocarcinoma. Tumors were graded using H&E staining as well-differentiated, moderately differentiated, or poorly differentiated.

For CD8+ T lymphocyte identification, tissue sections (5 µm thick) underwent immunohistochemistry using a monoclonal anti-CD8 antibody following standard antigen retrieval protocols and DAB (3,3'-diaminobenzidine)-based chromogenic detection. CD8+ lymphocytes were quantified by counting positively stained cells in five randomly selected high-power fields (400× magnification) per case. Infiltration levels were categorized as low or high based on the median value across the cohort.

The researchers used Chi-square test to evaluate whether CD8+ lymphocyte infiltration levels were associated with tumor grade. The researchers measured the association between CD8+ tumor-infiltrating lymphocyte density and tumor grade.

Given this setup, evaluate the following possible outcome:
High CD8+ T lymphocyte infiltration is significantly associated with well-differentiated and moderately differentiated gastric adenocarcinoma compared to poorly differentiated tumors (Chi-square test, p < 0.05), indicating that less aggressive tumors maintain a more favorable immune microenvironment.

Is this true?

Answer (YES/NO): YES